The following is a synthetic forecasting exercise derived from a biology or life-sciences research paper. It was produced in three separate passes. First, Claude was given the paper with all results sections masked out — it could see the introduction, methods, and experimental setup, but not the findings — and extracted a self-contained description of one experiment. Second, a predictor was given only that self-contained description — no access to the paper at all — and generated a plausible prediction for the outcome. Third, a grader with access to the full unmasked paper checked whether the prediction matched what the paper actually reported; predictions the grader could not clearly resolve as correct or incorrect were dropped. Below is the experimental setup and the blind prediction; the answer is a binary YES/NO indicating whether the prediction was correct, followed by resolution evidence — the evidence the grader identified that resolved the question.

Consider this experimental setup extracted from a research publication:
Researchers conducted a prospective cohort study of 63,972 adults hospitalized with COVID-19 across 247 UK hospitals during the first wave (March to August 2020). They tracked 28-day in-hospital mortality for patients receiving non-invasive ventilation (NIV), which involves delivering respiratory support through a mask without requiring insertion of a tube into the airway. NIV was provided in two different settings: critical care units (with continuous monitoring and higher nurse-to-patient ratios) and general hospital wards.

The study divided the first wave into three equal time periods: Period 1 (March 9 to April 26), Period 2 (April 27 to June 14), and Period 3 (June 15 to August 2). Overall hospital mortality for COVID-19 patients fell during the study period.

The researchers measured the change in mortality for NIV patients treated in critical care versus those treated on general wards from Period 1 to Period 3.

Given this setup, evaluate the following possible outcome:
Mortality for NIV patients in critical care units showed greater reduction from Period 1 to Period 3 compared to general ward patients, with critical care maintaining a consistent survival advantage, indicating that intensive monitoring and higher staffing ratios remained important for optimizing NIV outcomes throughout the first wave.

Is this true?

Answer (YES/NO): YES